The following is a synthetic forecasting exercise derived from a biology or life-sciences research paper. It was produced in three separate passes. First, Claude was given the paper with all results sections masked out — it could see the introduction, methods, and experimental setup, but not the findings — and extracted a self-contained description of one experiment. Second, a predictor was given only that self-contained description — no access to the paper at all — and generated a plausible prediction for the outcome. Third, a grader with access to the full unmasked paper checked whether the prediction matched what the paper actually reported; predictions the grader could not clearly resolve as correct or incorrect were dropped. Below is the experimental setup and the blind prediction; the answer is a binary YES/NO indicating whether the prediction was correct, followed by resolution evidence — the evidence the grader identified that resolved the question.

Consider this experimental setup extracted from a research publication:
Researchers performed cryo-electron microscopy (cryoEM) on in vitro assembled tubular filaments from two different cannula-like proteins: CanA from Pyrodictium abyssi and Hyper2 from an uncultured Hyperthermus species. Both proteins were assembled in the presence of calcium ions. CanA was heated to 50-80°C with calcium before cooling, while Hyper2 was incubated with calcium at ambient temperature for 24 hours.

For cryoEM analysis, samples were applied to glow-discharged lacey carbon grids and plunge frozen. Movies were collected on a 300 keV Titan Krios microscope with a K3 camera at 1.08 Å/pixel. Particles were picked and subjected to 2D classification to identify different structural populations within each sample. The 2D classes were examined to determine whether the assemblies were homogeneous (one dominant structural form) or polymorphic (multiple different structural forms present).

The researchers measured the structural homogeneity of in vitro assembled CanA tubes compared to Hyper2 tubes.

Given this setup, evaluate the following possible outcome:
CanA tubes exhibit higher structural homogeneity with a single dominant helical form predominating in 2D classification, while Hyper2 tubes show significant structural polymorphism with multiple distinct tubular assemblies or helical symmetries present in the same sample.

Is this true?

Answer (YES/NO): YES